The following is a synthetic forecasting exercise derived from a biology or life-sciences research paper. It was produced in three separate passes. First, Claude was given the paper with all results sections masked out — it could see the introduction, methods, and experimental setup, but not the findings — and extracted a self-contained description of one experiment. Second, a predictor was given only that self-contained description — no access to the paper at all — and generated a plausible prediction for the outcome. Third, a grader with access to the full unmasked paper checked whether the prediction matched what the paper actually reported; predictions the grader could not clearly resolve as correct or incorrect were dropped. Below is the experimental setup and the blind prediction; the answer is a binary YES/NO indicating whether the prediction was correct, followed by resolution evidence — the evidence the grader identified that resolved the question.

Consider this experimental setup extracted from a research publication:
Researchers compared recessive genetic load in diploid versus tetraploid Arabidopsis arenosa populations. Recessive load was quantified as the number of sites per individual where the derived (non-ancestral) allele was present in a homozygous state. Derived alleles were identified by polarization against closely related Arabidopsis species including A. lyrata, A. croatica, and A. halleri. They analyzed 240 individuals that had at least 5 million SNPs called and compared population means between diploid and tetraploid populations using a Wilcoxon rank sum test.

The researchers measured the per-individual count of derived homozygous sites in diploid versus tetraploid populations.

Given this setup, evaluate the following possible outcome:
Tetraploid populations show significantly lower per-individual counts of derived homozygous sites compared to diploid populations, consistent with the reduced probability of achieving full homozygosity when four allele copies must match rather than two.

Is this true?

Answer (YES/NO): YES